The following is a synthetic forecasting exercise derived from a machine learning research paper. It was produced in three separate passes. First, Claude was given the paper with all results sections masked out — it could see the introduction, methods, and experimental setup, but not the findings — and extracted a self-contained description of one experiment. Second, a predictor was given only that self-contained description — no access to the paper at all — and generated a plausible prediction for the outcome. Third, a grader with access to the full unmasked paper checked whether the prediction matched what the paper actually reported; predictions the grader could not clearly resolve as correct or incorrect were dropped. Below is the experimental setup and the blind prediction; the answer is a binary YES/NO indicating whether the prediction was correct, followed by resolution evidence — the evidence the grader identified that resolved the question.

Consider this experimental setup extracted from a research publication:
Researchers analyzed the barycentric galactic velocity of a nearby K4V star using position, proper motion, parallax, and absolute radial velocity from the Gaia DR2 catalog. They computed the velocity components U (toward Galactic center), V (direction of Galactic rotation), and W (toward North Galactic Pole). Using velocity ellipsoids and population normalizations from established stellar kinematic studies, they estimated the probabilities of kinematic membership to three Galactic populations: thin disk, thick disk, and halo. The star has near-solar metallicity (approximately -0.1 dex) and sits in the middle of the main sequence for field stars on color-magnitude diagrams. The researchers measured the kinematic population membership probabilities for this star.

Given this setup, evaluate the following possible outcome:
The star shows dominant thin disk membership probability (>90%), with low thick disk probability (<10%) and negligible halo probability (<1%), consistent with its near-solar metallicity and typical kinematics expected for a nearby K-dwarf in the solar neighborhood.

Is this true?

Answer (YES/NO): NO